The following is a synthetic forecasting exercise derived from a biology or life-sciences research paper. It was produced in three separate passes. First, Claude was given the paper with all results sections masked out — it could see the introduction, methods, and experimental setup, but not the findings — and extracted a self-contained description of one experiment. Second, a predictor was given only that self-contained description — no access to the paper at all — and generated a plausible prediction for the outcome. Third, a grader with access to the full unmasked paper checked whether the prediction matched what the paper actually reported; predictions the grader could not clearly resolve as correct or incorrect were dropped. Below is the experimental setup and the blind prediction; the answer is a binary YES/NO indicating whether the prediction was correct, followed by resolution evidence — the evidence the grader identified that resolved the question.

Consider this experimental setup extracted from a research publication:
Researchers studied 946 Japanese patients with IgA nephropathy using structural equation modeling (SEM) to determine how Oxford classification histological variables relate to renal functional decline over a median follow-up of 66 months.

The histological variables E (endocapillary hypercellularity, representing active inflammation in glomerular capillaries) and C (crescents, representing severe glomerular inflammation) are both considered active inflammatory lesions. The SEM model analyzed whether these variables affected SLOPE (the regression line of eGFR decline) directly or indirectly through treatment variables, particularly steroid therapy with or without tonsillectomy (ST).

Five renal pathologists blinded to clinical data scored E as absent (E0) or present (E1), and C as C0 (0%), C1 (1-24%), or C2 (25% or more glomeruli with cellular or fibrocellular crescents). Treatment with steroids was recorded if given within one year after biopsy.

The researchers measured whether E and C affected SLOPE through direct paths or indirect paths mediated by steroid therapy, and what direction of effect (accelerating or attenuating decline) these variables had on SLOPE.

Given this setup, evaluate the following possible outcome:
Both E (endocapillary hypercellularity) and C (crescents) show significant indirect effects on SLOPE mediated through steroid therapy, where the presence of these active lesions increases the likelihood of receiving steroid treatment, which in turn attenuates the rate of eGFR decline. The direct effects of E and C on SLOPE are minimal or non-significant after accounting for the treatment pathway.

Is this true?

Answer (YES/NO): YES